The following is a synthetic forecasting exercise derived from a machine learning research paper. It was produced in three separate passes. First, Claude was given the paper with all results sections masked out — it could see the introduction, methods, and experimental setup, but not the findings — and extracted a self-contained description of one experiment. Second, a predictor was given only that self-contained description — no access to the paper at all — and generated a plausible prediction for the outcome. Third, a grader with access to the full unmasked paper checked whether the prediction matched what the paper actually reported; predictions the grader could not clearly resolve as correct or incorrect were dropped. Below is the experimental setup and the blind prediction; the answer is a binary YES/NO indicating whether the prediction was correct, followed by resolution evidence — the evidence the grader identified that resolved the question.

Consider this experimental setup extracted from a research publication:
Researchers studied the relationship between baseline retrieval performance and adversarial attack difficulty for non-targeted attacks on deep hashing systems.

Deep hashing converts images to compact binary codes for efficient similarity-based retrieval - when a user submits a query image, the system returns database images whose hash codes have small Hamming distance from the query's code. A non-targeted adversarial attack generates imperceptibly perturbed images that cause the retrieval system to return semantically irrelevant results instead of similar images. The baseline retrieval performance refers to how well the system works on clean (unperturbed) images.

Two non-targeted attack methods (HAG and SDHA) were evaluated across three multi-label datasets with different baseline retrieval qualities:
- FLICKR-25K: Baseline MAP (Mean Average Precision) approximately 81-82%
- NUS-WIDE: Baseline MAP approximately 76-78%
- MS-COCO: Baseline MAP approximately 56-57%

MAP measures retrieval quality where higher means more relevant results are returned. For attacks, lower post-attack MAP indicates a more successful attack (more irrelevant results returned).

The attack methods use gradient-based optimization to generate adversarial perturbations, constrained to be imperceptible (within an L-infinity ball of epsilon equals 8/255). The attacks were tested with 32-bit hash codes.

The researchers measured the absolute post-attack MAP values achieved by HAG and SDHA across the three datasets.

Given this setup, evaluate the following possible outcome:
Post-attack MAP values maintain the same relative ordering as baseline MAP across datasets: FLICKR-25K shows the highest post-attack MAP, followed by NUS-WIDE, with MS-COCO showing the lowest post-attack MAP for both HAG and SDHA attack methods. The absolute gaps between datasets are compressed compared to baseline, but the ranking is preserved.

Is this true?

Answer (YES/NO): NO